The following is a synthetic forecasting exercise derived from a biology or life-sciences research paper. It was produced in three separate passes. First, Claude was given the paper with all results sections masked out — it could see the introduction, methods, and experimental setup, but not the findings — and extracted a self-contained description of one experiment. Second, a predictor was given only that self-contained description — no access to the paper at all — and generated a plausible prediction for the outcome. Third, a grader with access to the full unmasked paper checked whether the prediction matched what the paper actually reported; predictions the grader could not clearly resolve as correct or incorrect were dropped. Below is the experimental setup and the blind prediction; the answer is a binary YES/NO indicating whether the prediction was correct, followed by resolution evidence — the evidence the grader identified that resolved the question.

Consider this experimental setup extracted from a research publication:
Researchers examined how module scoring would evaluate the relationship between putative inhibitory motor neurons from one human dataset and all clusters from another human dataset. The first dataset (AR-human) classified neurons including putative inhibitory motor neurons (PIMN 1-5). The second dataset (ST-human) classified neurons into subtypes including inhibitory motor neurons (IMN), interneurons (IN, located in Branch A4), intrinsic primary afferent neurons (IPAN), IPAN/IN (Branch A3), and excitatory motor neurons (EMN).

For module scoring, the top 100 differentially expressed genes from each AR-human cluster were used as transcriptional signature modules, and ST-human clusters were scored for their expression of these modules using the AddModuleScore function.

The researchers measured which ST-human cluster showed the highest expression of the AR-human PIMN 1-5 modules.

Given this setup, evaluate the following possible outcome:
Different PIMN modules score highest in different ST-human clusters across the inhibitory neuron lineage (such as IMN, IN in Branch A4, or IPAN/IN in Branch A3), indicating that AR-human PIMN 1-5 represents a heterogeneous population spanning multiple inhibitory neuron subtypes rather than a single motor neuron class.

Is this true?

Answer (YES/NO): YES